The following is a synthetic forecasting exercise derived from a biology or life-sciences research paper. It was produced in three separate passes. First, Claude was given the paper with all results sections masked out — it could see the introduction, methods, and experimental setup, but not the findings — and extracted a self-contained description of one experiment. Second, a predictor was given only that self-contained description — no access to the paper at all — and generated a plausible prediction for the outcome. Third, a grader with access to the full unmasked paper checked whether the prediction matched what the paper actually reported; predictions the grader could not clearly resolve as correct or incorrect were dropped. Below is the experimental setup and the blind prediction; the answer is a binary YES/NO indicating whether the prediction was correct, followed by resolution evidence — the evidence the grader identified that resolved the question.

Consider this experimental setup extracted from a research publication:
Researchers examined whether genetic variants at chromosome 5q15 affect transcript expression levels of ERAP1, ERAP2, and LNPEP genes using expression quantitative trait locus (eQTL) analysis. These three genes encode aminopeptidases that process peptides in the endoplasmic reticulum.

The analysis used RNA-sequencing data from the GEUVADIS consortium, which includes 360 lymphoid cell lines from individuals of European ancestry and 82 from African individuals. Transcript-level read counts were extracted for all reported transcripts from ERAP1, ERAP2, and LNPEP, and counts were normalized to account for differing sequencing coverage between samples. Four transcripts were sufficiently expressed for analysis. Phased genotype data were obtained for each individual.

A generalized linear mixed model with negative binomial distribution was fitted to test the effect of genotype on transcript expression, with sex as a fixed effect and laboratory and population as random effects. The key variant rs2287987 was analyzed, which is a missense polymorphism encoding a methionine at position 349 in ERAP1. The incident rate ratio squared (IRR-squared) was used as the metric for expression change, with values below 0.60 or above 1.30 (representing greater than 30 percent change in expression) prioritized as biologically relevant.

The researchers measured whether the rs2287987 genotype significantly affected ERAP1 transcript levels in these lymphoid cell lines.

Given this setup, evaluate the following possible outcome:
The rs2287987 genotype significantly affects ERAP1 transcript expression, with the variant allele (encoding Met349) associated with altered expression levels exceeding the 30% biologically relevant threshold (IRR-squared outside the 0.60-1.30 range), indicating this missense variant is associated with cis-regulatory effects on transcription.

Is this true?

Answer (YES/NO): NO